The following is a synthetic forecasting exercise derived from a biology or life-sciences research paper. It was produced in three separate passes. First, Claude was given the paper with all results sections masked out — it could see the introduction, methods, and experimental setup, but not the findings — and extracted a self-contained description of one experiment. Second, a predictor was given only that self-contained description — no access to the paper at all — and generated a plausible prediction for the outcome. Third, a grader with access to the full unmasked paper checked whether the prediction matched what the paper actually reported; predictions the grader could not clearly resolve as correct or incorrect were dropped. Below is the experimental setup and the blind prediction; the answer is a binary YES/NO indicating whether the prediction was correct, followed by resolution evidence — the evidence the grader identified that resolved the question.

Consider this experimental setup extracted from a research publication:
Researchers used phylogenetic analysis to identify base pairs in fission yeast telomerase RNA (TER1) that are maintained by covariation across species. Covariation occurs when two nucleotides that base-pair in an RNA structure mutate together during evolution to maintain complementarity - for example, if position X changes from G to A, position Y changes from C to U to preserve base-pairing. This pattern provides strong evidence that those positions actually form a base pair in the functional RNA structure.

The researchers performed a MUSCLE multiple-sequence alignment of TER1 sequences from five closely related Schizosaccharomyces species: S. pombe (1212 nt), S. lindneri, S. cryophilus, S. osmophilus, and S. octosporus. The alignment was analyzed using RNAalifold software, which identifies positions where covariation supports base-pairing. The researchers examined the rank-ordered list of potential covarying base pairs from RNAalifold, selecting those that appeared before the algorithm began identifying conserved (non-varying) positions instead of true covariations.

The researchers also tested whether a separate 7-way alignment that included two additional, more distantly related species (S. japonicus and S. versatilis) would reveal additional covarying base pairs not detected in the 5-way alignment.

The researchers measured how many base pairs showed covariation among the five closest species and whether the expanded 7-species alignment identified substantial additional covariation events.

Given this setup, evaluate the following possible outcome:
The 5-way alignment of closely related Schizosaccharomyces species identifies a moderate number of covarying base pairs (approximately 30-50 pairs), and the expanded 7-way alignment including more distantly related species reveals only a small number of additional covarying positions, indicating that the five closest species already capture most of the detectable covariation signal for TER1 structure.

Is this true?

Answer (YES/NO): NO